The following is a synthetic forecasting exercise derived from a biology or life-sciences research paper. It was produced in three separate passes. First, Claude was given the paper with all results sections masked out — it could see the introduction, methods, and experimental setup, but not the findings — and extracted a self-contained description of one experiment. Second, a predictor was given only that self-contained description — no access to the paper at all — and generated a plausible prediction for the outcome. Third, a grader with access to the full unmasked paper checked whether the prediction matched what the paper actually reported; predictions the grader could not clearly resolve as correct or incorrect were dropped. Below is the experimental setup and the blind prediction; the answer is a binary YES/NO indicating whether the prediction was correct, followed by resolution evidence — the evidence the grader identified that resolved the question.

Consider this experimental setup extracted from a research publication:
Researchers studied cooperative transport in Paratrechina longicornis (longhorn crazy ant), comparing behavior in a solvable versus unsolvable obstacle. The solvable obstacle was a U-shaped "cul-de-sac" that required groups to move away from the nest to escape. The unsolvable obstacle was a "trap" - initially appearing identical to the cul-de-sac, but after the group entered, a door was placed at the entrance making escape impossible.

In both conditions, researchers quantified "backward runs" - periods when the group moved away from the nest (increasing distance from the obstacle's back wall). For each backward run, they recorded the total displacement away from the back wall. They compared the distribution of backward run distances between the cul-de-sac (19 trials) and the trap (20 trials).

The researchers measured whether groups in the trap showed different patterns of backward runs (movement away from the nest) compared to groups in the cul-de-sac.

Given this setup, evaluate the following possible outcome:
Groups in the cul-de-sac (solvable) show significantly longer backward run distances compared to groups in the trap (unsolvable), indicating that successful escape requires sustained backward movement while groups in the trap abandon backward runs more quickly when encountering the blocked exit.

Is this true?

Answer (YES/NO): NO